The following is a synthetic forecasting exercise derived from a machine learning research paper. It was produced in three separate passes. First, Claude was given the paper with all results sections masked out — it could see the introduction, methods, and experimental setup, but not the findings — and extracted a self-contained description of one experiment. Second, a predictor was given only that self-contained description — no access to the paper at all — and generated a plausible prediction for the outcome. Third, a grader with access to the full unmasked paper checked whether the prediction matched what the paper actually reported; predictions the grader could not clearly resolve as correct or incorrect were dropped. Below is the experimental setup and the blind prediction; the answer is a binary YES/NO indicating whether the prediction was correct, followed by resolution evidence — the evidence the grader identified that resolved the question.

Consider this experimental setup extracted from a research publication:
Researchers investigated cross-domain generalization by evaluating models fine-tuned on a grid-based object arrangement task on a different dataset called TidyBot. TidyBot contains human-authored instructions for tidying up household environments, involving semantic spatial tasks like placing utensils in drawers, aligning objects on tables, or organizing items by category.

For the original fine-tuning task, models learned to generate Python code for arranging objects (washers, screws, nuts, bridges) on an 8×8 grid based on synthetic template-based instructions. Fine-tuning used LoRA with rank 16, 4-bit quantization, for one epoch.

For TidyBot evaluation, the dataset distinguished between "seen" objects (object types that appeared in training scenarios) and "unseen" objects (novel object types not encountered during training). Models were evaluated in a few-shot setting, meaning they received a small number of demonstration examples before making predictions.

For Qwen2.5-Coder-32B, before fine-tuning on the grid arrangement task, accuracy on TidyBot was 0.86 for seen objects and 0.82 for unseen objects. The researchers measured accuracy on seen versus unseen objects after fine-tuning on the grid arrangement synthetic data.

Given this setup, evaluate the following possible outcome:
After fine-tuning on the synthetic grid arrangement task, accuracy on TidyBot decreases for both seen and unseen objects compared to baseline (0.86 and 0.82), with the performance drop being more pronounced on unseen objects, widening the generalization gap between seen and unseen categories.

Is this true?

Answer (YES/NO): NO